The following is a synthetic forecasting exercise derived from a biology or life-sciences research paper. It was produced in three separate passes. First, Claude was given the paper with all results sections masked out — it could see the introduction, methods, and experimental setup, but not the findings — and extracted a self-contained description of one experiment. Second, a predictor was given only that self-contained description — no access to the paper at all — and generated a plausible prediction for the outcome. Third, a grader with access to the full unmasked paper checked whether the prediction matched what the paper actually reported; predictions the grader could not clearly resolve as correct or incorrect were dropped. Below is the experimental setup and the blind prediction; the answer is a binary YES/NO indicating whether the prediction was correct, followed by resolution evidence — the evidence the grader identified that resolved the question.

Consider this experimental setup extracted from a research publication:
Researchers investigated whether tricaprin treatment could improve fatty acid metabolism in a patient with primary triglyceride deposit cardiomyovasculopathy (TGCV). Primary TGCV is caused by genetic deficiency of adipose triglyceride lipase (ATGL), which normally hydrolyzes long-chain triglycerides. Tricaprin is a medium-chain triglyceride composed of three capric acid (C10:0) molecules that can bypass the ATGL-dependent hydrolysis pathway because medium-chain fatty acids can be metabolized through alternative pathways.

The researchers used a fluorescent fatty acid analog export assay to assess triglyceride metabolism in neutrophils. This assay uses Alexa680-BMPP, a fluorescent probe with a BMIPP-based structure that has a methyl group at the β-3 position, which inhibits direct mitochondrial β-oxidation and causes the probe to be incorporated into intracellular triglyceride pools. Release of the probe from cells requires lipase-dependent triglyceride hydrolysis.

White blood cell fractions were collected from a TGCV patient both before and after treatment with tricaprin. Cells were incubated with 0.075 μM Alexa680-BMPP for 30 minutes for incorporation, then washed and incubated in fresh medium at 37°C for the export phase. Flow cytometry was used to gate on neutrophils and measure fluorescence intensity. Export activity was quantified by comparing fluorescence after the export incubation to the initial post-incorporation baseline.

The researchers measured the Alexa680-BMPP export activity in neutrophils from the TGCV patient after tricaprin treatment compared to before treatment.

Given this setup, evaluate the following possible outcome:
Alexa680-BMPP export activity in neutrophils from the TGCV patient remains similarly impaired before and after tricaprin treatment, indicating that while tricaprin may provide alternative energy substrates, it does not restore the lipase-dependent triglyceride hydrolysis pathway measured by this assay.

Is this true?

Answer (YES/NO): NO